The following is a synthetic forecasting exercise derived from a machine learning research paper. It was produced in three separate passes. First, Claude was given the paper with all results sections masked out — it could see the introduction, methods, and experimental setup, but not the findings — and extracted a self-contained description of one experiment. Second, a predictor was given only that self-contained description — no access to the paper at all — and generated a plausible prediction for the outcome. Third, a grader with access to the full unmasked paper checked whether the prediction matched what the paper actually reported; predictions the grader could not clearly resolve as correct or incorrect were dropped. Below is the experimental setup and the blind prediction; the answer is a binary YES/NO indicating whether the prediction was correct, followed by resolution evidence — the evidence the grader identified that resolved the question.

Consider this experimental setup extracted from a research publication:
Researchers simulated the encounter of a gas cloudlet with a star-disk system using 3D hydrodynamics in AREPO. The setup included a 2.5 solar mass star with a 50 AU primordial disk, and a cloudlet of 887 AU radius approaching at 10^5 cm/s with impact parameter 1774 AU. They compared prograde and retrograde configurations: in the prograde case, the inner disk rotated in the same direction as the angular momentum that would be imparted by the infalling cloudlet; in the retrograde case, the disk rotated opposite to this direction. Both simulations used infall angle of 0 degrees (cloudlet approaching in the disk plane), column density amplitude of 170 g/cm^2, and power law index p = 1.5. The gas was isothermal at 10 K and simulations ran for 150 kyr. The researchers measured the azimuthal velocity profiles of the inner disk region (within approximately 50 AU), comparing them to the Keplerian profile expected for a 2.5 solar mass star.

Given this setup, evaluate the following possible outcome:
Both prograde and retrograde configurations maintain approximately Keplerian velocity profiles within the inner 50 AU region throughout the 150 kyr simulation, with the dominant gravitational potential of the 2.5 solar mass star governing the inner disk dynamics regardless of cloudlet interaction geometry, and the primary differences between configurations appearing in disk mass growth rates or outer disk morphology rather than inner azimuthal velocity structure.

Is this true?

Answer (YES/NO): NO